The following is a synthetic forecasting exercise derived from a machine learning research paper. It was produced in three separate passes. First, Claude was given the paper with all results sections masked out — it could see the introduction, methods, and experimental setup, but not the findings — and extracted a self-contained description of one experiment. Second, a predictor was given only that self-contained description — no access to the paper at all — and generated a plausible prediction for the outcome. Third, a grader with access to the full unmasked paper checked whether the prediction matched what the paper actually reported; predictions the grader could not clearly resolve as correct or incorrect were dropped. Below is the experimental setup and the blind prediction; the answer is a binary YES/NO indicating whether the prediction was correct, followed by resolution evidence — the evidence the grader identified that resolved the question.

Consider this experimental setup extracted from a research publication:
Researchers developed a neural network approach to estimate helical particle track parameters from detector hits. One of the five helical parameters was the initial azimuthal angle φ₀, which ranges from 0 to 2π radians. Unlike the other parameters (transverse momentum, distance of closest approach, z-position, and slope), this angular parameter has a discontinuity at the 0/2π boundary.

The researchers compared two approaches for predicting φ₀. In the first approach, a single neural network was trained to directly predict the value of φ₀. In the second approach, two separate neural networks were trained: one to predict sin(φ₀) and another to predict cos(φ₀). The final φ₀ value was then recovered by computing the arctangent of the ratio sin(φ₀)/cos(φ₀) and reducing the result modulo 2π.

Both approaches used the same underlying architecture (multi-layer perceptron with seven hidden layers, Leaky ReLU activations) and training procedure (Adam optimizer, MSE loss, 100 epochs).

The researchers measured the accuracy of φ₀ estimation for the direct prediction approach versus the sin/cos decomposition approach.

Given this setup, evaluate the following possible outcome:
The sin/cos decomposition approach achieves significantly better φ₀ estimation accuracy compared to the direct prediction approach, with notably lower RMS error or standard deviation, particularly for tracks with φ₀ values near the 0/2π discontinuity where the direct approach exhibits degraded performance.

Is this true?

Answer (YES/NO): NO